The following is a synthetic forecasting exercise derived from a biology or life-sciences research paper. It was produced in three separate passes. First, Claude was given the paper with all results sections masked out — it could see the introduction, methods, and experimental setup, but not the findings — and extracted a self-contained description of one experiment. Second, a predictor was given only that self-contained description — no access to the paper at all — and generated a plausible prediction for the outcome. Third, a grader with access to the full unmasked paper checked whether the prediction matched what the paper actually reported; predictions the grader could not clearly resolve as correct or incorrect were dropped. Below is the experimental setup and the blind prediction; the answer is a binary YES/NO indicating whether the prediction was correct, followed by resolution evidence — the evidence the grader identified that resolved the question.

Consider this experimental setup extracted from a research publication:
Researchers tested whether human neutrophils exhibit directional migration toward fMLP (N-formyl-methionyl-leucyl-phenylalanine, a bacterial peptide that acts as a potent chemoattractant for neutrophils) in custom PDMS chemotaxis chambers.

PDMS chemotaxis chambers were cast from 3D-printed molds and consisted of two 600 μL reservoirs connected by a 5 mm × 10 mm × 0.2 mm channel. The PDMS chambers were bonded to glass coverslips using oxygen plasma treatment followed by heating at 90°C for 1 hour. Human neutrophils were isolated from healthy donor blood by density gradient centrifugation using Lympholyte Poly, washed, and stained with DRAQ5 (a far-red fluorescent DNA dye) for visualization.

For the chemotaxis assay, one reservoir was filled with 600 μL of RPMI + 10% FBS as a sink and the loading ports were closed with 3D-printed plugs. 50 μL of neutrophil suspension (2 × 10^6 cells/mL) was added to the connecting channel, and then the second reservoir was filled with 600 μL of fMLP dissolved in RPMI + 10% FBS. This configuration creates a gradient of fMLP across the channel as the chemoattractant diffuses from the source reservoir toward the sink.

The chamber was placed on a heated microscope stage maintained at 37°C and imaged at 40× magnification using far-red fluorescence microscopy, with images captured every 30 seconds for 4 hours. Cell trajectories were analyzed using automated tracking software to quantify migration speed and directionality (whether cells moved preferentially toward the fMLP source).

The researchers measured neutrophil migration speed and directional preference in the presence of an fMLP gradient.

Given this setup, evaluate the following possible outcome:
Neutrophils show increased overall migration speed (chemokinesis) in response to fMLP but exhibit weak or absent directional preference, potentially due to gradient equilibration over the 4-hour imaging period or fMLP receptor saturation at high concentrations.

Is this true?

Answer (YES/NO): NO